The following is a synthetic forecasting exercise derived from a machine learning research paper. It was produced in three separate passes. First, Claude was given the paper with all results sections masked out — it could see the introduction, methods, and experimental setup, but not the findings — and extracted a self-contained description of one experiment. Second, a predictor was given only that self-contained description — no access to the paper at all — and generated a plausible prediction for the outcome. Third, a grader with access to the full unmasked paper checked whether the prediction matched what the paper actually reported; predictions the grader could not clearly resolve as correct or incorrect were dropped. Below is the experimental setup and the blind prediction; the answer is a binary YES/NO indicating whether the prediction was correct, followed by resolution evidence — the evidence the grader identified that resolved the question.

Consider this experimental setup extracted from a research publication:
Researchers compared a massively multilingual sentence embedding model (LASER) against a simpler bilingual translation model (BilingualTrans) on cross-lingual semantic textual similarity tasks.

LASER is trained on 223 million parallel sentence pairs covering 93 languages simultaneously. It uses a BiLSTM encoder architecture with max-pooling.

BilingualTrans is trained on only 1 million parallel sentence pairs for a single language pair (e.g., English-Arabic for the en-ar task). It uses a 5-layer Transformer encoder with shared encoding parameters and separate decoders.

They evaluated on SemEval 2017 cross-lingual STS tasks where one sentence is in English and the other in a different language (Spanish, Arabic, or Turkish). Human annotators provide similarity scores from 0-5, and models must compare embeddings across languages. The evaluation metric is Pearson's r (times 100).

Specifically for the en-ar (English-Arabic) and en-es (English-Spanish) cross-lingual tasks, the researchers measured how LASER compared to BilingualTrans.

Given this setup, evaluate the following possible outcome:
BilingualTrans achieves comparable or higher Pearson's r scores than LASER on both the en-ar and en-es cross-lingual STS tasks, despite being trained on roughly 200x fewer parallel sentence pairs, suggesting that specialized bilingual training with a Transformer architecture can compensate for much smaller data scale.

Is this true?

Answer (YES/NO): NO